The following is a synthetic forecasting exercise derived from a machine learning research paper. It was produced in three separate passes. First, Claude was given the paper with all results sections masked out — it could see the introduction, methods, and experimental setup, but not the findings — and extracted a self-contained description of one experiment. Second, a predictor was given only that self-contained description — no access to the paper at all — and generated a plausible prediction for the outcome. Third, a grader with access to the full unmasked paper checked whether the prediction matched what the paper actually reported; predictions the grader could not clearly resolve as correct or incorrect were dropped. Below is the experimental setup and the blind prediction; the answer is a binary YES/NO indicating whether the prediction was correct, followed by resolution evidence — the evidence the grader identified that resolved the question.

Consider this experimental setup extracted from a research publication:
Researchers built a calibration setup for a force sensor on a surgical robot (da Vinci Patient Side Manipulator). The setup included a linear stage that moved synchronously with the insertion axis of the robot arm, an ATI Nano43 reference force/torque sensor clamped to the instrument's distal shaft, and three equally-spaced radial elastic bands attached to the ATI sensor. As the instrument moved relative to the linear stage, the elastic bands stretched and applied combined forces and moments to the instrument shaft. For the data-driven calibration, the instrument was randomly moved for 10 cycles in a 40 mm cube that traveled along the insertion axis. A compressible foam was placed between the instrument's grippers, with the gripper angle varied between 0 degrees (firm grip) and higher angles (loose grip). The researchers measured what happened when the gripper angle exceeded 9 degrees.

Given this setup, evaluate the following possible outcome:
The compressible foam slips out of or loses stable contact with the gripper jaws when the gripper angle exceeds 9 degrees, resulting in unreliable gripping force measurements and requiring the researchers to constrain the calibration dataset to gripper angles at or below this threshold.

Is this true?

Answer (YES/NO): YES